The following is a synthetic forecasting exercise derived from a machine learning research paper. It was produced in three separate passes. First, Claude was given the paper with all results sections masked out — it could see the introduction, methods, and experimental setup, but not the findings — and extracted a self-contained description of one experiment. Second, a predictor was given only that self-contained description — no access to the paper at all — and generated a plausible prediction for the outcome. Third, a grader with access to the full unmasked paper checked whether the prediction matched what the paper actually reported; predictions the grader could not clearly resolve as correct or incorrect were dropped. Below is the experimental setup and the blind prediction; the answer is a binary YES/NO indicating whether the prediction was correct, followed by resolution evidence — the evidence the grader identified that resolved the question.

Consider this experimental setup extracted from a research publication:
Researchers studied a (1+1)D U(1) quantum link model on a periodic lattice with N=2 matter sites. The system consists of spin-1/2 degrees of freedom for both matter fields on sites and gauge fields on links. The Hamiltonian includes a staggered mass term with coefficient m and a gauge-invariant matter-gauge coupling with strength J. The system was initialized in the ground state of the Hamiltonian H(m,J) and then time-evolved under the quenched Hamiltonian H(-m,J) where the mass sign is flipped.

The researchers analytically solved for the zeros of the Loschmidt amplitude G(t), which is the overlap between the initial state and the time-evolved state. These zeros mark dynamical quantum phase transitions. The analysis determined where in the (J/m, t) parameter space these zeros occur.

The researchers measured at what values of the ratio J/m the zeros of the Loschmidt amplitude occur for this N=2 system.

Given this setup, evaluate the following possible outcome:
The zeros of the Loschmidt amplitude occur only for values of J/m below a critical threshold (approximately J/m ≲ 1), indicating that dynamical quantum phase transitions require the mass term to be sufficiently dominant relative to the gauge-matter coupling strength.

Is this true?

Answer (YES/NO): NO